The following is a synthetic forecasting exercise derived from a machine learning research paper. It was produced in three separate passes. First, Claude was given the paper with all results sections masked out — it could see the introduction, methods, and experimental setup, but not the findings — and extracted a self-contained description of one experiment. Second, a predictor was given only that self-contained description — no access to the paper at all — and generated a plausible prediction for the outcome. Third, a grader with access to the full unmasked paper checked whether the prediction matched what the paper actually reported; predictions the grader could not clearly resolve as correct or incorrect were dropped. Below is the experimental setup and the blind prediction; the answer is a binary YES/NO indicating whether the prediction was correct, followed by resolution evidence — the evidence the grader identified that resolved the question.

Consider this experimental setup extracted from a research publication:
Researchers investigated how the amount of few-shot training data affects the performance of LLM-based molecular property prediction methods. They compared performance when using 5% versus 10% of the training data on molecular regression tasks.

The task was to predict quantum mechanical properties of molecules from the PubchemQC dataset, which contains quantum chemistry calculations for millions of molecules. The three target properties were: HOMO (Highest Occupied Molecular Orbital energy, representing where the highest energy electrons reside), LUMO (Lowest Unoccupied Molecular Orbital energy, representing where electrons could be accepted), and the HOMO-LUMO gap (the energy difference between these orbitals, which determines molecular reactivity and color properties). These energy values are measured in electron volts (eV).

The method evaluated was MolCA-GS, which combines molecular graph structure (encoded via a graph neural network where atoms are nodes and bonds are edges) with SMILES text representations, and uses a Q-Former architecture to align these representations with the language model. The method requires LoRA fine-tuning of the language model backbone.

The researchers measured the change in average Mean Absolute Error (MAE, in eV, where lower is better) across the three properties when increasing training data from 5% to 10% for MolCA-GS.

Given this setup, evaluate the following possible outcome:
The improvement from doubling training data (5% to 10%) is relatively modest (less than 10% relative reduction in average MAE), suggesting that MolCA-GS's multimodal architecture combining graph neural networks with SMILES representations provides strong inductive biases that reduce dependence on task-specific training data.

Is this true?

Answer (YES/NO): NO